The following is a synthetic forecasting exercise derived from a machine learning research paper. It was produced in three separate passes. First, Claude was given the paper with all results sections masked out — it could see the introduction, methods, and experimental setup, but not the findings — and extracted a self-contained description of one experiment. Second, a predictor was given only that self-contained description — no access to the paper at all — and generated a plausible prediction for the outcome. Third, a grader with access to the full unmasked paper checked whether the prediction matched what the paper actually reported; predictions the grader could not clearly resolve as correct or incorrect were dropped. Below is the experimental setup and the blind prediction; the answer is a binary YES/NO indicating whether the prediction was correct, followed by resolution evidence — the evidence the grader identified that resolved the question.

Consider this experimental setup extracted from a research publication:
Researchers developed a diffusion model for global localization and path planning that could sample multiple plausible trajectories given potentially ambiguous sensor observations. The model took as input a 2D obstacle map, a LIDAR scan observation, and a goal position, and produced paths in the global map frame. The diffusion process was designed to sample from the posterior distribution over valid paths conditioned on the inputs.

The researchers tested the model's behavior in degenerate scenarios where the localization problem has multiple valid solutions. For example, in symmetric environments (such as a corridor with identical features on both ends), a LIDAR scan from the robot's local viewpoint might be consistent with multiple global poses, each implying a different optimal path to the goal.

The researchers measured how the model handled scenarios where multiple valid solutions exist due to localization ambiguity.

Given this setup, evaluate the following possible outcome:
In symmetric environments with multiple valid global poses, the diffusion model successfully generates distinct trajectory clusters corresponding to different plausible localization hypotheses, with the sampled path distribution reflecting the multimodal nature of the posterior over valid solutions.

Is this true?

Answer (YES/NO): YES